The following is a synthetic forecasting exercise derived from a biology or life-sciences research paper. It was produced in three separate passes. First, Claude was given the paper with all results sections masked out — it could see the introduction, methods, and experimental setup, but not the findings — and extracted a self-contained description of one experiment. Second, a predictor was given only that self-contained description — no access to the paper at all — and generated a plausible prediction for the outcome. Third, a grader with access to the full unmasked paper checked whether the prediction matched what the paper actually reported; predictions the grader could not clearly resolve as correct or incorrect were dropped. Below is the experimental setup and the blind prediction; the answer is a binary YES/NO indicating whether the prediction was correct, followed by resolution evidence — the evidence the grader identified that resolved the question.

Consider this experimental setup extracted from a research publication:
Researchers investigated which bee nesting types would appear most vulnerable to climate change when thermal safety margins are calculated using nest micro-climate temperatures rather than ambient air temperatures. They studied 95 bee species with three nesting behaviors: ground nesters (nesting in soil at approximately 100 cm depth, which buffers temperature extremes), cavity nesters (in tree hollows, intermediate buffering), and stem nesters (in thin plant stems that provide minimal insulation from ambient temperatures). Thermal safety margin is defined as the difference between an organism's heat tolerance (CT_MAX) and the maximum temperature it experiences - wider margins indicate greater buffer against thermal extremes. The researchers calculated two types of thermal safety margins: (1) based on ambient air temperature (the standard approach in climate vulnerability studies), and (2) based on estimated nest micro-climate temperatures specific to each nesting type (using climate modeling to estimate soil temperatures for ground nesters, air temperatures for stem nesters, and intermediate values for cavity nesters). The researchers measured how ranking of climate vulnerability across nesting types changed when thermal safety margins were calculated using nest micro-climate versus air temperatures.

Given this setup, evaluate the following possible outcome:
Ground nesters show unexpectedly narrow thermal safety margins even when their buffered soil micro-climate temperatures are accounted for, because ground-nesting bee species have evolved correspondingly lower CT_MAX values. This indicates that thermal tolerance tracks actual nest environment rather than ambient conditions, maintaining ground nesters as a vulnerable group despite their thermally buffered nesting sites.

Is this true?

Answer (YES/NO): NO